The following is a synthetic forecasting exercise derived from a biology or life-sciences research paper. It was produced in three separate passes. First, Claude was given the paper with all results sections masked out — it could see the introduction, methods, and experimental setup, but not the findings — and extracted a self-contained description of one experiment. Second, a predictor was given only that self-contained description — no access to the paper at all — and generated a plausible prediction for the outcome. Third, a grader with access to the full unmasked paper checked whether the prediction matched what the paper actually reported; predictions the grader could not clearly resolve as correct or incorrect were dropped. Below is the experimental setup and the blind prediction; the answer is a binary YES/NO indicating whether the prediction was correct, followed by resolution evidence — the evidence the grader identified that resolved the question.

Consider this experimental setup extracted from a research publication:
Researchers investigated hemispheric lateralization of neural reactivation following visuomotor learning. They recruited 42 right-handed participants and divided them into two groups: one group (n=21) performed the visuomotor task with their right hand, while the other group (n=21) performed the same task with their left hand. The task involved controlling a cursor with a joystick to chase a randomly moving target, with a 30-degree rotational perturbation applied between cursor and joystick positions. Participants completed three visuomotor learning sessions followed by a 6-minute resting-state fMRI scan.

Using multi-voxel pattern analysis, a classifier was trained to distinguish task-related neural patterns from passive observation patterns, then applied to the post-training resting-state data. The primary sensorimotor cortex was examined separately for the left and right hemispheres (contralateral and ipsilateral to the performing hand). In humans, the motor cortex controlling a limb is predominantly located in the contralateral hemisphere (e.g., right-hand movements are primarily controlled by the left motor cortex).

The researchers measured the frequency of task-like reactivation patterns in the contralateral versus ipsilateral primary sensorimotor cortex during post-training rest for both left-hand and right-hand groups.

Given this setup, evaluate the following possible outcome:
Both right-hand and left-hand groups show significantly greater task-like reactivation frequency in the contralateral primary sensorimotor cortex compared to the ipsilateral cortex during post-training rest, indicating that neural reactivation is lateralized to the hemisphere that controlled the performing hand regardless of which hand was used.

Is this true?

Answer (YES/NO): NO